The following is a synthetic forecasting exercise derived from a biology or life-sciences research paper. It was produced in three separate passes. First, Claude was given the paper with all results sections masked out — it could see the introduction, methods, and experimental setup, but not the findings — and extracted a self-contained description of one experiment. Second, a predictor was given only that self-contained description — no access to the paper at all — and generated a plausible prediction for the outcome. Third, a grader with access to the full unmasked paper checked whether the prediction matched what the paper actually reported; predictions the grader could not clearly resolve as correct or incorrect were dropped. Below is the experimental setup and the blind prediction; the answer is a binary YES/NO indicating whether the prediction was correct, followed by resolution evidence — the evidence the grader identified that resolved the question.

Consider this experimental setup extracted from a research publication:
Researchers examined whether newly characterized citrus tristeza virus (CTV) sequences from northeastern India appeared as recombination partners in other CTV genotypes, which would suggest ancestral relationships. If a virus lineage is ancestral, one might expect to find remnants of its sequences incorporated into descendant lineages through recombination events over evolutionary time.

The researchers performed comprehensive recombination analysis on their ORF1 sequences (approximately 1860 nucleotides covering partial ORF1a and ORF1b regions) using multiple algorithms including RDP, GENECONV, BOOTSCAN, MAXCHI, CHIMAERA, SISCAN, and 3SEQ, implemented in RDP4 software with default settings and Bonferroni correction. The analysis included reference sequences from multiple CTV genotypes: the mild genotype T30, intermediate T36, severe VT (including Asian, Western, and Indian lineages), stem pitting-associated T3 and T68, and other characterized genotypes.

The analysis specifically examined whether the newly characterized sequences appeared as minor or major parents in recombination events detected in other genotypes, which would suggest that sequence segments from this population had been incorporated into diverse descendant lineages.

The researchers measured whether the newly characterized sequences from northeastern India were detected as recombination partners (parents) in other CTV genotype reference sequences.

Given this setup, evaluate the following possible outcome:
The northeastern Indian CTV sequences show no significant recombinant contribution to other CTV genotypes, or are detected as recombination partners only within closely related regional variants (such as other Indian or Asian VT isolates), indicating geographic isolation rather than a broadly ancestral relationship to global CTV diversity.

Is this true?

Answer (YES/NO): NO